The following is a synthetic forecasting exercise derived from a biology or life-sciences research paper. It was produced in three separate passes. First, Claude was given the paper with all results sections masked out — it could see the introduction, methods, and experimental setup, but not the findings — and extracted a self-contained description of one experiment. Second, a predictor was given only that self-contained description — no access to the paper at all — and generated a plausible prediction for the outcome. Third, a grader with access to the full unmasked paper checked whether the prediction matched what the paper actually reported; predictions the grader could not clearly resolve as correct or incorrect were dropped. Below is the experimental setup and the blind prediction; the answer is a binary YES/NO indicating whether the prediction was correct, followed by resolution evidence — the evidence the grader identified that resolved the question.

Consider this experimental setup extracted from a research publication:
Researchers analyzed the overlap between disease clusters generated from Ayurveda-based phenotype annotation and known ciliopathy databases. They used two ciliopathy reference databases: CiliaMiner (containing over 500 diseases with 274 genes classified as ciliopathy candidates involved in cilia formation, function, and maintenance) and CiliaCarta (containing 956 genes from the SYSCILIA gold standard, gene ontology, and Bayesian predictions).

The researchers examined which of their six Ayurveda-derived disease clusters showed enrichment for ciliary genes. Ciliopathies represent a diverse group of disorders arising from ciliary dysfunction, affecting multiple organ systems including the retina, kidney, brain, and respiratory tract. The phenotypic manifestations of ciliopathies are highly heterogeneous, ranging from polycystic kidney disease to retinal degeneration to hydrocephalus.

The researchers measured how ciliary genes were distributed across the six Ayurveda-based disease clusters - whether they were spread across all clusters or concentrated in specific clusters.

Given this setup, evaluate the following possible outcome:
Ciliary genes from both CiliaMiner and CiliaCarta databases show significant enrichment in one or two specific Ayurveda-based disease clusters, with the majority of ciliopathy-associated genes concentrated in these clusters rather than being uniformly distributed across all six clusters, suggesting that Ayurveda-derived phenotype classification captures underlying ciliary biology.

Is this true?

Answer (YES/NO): YES